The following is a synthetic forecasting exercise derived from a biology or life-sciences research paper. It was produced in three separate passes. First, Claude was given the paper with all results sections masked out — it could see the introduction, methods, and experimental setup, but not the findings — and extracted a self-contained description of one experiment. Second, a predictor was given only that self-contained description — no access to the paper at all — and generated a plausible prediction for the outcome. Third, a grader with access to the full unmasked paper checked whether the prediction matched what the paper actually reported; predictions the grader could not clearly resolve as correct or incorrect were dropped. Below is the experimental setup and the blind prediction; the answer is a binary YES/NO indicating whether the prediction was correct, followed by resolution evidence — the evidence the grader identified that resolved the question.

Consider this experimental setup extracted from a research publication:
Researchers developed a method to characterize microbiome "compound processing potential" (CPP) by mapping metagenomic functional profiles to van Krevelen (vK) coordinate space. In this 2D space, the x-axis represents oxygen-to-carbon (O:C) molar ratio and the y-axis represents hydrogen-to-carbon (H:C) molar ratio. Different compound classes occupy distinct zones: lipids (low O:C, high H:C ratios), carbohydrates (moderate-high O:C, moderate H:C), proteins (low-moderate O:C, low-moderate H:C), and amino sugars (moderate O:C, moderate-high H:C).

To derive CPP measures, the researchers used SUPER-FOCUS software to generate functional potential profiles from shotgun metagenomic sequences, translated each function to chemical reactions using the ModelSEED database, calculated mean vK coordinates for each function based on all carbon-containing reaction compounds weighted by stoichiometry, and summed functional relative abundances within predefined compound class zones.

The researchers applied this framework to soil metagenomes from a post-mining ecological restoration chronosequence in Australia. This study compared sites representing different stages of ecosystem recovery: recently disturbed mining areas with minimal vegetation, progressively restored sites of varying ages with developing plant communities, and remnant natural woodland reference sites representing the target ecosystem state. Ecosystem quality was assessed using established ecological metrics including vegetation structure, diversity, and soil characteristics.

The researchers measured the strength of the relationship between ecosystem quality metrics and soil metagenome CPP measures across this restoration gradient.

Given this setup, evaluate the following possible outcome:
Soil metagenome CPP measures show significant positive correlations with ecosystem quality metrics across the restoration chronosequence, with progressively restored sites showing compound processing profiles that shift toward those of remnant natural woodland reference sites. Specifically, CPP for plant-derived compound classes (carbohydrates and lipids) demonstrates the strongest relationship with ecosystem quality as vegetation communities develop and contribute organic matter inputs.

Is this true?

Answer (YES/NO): NO